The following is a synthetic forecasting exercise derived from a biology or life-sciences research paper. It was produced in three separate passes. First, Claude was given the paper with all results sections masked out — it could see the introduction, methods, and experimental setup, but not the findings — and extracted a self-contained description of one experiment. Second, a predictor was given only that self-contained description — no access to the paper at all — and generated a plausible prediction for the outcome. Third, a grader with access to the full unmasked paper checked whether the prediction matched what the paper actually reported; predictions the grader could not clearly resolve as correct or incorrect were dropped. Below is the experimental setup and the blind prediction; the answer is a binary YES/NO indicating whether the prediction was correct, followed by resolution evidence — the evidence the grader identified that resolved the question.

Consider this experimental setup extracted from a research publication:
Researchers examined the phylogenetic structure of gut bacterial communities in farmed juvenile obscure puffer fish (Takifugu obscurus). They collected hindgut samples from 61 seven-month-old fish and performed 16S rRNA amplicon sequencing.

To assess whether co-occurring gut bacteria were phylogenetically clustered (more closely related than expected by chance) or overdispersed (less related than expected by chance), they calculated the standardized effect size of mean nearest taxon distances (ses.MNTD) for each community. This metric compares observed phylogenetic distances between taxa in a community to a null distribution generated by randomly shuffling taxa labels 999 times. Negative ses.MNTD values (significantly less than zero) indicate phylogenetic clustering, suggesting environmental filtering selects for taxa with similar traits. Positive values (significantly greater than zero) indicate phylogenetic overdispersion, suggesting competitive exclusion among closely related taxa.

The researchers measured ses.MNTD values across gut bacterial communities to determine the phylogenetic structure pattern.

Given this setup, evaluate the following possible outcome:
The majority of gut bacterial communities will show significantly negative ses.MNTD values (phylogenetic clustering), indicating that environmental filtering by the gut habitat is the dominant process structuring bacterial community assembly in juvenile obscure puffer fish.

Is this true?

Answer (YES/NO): YES